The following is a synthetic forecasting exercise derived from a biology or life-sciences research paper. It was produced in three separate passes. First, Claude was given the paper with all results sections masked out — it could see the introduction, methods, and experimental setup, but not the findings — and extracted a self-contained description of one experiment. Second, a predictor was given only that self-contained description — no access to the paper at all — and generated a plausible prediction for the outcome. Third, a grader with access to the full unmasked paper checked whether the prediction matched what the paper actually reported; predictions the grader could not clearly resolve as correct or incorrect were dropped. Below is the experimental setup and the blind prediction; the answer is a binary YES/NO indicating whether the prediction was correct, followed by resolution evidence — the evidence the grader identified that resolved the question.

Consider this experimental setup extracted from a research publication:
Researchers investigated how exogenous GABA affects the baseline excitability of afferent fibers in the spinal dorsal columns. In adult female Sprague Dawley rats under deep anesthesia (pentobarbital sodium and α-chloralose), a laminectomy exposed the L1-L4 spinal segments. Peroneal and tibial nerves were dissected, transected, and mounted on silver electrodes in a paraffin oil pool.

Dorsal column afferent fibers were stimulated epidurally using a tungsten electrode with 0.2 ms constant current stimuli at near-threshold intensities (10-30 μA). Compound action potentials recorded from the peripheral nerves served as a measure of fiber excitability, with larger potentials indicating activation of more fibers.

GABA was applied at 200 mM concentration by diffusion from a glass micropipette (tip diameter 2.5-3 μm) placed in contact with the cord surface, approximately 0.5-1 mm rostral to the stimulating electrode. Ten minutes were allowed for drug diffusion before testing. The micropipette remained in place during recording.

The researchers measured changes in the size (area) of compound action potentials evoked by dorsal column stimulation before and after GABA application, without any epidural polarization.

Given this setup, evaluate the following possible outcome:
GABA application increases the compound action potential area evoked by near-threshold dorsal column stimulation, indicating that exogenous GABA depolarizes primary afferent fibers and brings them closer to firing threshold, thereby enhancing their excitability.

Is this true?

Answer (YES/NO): YES